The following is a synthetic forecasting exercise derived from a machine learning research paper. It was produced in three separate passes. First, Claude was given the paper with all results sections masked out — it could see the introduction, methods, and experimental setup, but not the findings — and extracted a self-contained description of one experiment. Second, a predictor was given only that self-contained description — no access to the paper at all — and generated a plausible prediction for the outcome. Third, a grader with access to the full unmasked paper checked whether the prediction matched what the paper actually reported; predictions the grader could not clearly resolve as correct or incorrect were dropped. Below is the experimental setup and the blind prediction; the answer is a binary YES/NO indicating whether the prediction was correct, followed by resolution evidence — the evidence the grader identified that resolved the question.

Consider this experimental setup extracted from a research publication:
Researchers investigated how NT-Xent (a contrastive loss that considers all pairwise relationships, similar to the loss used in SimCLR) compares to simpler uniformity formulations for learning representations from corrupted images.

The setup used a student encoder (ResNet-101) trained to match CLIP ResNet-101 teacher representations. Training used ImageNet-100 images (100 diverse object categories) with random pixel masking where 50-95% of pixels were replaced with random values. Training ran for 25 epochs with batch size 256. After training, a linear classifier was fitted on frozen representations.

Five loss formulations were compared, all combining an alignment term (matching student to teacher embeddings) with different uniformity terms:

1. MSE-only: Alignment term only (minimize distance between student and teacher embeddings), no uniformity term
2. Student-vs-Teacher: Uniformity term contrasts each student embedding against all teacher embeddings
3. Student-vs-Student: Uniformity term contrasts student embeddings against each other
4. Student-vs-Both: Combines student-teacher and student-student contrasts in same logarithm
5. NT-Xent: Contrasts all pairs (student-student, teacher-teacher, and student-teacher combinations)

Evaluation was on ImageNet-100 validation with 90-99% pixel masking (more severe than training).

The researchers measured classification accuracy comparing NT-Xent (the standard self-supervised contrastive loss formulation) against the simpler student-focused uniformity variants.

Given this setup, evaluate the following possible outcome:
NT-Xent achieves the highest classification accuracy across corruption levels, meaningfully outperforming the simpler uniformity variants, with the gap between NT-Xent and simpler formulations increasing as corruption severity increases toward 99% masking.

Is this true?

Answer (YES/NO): NO